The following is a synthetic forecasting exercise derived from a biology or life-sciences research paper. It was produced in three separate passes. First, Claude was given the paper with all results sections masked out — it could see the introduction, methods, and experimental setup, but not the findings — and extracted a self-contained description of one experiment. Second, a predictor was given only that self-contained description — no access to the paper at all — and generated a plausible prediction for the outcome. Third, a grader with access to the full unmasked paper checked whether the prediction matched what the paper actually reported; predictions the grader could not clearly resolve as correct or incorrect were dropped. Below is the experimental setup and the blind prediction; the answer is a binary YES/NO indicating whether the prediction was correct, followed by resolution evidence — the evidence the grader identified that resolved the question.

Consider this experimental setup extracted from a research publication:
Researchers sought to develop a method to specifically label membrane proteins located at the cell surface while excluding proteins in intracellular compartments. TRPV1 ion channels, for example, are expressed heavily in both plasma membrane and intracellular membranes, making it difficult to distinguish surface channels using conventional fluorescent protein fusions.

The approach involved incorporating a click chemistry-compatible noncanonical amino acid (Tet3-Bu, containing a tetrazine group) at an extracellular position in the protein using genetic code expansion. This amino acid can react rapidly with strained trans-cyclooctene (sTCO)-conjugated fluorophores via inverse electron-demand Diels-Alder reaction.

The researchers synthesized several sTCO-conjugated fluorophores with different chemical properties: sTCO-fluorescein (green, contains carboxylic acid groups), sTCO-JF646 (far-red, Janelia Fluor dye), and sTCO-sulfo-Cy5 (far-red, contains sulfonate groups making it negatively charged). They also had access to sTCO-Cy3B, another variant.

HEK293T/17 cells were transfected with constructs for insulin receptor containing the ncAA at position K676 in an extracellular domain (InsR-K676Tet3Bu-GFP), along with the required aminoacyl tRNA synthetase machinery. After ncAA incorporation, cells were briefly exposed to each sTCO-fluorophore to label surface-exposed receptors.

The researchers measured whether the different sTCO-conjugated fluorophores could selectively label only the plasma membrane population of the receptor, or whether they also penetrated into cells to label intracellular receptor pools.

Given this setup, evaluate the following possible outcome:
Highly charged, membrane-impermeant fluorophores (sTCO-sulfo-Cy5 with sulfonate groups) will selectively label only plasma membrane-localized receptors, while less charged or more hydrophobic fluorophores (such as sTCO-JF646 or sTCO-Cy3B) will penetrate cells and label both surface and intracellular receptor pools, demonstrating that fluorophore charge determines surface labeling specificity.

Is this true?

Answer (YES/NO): YES